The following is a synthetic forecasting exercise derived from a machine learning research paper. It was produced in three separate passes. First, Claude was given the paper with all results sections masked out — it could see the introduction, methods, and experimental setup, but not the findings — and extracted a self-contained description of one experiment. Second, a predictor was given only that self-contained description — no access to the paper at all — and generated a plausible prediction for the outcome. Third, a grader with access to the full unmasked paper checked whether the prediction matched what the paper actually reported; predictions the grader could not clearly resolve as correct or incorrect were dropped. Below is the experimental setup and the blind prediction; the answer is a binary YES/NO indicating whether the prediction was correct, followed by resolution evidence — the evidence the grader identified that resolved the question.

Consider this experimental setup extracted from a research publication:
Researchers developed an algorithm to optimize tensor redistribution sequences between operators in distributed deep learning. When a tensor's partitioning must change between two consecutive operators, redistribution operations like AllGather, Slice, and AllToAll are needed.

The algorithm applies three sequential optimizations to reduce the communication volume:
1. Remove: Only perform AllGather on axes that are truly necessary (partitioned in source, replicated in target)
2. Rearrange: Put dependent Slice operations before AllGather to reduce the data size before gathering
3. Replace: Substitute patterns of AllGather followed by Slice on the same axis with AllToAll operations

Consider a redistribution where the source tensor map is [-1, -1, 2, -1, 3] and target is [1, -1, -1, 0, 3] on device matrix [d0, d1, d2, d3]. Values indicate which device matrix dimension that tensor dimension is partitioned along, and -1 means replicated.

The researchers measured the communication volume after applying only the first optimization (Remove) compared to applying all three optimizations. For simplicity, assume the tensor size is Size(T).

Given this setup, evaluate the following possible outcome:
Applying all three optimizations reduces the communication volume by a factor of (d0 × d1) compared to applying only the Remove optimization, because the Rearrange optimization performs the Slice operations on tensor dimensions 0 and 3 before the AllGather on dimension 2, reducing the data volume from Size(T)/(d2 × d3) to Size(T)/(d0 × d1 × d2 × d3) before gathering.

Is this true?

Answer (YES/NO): NO